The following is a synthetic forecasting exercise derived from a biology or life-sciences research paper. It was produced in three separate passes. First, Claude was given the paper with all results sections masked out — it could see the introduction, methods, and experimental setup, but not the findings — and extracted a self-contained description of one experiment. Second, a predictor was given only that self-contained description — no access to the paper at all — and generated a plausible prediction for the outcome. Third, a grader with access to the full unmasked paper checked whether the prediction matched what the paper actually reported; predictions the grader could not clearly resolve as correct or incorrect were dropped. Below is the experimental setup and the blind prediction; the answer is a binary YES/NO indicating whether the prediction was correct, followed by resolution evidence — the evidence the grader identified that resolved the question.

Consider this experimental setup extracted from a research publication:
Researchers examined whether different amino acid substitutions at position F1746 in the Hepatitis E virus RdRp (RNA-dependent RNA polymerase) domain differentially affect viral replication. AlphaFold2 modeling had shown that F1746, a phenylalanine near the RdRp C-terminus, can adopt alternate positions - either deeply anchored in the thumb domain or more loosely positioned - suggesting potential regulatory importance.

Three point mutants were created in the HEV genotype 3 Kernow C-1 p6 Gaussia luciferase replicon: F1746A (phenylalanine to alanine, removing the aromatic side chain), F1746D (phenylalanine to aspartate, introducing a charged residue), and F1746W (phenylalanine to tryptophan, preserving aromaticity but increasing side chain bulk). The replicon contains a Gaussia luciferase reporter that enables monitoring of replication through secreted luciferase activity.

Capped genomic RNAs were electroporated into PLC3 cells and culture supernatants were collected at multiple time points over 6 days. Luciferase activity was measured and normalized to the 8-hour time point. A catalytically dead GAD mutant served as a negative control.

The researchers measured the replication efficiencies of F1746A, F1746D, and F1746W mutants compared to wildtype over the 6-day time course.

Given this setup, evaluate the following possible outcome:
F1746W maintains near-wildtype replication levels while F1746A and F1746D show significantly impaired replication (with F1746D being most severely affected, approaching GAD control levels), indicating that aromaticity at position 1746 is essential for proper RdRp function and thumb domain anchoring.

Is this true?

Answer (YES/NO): NO